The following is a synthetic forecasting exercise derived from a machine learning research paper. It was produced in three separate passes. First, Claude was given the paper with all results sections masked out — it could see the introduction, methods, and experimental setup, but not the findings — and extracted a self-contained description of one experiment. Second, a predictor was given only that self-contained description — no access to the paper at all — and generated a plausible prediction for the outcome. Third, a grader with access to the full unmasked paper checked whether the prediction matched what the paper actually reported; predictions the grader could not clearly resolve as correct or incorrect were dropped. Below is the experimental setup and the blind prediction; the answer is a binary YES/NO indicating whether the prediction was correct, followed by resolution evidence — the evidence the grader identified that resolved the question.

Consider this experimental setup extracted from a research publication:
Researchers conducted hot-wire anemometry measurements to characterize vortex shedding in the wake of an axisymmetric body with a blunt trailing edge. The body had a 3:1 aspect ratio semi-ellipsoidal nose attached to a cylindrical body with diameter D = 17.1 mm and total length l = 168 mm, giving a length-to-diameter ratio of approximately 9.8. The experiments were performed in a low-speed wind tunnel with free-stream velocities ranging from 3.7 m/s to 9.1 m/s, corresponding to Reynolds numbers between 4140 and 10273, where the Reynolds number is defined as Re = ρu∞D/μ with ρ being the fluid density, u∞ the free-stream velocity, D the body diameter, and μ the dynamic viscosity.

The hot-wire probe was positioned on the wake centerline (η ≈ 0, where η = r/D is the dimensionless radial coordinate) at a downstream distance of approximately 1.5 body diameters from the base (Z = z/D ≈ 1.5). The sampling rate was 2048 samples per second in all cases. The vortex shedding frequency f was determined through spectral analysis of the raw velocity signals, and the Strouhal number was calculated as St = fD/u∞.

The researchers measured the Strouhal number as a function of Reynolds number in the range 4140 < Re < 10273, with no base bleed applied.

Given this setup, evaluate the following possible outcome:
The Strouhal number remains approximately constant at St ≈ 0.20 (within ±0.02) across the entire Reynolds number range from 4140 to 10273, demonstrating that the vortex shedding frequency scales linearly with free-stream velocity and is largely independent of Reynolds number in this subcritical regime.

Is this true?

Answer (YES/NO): NO